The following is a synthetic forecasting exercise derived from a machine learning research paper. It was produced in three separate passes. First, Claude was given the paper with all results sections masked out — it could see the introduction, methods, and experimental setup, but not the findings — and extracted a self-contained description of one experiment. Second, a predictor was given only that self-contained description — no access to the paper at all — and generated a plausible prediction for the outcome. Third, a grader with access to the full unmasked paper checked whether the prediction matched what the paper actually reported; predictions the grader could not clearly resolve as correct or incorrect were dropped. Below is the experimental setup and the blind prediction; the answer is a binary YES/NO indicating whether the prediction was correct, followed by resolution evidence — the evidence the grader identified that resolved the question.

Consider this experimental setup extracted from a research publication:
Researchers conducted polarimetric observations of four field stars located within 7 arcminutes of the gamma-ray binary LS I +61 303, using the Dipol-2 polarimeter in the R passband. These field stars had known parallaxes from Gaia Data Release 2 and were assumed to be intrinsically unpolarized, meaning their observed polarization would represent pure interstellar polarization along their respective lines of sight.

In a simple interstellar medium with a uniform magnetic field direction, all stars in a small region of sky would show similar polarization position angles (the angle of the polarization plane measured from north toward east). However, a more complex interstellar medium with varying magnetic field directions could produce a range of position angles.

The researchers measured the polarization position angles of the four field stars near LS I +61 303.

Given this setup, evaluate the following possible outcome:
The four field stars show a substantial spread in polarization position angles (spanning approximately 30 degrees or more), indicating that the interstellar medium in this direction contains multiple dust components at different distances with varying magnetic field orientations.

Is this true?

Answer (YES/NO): NO